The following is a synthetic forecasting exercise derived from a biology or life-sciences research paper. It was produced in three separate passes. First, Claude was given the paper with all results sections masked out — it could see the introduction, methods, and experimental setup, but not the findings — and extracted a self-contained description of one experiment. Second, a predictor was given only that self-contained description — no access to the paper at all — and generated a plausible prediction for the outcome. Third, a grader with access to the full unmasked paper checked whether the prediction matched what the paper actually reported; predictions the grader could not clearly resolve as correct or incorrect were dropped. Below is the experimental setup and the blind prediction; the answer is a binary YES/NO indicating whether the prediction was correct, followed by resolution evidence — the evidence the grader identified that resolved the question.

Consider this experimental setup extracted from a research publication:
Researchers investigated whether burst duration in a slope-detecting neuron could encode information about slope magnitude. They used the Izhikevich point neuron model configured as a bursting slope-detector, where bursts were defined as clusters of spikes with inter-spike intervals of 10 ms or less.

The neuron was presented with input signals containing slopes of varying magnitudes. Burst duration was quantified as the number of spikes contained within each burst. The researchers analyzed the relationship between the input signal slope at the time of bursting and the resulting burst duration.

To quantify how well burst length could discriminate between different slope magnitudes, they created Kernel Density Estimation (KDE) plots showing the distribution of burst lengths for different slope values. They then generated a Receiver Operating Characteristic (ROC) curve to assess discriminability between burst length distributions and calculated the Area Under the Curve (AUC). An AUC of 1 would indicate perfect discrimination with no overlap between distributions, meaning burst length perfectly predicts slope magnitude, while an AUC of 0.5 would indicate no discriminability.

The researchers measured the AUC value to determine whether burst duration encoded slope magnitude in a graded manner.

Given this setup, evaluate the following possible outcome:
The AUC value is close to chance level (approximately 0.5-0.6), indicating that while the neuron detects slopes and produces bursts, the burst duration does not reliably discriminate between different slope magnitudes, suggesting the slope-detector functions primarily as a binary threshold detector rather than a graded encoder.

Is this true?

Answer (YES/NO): NO